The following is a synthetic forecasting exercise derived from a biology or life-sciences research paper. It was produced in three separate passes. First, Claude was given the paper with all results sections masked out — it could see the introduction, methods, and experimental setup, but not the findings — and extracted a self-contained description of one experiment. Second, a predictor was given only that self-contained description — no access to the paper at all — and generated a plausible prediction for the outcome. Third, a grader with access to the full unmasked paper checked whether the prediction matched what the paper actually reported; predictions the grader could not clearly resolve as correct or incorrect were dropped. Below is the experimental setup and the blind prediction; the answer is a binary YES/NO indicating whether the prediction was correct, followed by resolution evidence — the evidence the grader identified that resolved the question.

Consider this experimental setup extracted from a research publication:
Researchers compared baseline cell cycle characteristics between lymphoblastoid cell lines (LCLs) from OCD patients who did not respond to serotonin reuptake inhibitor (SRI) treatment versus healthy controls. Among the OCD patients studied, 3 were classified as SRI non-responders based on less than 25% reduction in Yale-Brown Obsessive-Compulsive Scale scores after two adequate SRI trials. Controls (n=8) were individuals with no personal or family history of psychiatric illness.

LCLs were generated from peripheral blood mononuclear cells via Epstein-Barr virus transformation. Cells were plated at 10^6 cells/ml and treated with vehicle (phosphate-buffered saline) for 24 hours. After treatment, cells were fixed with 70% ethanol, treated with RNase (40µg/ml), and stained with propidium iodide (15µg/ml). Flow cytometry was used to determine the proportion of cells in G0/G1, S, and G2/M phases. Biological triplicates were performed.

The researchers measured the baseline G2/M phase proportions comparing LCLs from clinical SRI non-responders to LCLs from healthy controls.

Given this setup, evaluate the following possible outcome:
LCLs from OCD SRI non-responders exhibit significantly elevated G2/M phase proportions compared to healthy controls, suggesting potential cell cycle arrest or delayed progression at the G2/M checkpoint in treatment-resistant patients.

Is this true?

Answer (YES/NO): NO